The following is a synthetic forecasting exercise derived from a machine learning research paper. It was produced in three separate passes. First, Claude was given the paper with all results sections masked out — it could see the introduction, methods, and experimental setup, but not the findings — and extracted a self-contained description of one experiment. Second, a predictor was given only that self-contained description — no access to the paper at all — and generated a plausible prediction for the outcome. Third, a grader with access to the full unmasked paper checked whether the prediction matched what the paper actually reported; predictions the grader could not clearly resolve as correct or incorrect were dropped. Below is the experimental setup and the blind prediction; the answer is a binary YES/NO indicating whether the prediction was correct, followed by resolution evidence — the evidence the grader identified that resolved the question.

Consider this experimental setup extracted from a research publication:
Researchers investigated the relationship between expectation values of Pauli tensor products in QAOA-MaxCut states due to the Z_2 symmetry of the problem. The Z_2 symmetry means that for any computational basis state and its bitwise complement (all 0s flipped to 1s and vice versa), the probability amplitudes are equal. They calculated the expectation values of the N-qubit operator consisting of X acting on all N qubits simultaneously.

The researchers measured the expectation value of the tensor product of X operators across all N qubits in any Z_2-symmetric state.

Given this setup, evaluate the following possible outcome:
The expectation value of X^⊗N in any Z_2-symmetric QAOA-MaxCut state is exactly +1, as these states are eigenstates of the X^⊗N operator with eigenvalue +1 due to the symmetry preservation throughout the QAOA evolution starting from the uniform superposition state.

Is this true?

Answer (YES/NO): YES